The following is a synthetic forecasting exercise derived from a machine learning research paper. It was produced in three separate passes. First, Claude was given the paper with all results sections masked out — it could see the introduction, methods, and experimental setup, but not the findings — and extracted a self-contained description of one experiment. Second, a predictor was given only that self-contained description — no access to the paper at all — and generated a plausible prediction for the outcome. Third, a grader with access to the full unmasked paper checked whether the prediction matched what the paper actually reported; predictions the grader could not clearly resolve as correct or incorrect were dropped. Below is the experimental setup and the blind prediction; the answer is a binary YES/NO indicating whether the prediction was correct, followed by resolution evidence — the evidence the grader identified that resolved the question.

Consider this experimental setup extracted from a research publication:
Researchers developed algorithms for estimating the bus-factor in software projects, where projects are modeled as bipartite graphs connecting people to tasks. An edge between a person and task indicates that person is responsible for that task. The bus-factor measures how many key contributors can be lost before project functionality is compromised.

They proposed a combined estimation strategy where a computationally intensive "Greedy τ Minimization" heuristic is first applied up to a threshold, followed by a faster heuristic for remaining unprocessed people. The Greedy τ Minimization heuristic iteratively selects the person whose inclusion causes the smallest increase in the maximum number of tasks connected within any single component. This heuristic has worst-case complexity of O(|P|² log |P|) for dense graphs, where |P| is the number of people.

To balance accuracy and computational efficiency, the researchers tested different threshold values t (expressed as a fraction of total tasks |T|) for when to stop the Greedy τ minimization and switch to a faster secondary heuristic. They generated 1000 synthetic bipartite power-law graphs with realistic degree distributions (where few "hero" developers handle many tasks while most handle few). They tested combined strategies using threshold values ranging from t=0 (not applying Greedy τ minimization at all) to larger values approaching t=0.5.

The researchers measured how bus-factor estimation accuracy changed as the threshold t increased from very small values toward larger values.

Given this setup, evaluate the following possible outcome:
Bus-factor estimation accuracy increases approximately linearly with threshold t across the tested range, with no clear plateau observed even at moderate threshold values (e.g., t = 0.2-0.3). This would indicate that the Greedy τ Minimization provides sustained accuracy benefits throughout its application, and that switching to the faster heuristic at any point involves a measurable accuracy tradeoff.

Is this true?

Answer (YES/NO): NO